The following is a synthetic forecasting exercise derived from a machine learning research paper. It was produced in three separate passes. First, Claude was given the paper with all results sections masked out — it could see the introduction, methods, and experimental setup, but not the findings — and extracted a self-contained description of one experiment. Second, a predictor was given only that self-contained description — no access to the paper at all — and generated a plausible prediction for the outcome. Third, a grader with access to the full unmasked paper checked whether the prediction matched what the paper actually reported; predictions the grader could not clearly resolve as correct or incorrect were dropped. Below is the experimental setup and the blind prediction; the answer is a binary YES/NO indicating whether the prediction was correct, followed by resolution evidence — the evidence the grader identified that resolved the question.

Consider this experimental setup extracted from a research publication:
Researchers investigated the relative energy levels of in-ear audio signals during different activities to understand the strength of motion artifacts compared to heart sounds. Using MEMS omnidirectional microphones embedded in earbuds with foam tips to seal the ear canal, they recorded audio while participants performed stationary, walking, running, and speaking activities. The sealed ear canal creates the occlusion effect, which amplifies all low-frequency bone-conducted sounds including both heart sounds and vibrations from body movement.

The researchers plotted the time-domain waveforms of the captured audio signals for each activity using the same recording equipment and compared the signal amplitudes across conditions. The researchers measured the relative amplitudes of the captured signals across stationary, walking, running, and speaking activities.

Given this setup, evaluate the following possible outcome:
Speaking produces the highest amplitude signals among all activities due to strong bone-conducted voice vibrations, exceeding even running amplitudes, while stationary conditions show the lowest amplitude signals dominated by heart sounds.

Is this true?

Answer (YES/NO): NO